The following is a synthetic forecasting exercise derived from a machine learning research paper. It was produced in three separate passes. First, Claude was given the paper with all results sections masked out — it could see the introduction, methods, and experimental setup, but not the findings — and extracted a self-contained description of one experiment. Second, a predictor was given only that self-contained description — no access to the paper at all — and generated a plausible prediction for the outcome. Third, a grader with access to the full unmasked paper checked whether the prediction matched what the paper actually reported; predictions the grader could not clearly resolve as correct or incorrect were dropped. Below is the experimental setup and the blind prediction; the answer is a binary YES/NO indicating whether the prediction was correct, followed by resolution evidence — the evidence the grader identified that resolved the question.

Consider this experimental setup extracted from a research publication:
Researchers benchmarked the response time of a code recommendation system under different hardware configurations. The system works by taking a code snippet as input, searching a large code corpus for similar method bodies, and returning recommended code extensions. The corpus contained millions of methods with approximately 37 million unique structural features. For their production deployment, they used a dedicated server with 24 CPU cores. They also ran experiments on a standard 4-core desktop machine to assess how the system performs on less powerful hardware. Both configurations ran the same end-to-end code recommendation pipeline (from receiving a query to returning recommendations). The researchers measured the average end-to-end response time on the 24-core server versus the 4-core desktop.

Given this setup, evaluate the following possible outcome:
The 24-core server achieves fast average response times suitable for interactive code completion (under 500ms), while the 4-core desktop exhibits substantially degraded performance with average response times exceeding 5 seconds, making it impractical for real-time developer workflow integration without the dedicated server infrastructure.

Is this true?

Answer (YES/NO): NO